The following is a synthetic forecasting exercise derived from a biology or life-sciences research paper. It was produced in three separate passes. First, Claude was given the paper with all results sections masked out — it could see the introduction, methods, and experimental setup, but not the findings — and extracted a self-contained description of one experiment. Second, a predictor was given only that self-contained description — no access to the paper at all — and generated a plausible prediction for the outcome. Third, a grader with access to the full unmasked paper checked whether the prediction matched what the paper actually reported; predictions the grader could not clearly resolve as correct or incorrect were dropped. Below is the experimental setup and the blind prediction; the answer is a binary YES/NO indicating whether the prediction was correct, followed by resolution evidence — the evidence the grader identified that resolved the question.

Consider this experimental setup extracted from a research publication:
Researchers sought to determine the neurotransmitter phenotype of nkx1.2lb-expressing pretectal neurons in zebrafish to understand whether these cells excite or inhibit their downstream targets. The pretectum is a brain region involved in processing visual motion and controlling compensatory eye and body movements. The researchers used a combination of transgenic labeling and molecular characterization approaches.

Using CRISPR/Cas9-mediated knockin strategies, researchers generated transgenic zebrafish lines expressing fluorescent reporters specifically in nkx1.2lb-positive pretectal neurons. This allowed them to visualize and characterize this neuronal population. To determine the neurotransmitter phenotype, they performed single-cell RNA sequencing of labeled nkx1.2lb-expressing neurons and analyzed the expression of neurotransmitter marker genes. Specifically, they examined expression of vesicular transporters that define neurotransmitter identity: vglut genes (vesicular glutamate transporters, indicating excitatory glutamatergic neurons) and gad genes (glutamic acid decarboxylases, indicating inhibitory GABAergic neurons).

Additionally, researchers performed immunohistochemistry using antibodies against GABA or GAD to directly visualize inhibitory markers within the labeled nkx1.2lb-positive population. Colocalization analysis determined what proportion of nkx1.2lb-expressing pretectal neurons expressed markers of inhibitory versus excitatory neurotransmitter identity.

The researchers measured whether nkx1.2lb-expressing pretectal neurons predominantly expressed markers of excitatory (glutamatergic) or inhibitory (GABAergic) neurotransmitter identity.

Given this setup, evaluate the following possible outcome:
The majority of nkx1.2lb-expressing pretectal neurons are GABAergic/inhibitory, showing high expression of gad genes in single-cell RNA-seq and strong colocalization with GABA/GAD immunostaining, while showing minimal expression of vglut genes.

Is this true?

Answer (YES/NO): YES